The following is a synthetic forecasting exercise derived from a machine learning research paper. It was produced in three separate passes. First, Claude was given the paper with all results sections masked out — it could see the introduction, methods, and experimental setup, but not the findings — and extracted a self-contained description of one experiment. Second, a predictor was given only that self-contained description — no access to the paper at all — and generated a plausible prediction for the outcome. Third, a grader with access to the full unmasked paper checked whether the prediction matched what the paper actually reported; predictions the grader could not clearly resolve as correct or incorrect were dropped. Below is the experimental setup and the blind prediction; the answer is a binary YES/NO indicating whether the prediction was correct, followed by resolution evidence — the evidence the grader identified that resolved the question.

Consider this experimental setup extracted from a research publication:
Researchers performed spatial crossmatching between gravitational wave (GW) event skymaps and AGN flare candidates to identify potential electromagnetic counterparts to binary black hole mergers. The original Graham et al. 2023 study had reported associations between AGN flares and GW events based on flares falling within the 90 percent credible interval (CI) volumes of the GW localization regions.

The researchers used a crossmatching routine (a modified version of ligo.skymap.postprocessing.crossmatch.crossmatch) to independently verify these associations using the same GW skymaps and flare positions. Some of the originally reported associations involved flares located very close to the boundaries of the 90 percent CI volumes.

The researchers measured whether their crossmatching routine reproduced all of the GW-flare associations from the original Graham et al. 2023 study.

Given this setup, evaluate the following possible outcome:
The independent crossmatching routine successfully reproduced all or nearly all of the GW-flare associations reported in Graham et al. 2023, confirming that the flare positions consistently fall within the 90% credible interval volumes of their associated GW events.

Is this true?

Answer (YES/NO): NO